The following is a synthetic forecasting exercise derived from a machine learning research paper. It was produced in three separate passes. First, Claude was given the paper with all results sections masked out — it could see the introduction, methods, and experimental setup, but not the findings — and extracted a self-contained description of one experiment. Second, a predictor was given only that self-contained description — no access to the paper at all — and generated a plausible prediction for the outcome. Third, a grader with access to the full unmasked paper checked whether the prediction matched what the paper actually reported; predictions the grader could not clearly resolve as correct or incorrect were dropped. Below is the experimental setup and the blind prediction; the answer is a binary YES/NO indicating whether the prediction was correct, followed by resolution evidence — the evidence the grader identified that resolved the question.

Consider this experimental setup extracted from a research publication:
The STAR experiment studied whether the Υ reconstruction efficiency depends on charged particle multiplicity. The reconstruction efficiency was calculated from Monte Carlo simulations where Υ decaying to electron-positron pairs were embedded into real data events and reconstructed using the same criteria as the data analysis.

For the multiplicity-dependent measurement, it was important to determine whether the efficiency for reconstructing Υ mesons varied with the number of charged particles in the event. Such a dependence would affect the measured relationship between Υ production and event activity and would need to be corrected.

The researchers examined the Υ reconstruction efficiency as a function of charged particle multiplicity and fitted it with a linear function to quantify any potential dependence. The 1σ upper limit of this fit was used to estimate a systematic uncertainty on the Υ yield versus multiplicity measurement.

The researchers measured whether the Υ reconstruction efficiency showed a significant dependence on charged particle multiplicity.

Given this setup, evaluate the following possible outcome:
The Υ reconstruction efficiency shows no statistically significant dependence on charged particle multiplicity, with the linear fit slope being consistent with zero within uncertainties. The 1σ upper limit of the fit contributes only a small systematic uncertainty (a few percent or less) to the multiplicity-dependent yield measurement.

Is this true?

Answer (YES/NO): YES